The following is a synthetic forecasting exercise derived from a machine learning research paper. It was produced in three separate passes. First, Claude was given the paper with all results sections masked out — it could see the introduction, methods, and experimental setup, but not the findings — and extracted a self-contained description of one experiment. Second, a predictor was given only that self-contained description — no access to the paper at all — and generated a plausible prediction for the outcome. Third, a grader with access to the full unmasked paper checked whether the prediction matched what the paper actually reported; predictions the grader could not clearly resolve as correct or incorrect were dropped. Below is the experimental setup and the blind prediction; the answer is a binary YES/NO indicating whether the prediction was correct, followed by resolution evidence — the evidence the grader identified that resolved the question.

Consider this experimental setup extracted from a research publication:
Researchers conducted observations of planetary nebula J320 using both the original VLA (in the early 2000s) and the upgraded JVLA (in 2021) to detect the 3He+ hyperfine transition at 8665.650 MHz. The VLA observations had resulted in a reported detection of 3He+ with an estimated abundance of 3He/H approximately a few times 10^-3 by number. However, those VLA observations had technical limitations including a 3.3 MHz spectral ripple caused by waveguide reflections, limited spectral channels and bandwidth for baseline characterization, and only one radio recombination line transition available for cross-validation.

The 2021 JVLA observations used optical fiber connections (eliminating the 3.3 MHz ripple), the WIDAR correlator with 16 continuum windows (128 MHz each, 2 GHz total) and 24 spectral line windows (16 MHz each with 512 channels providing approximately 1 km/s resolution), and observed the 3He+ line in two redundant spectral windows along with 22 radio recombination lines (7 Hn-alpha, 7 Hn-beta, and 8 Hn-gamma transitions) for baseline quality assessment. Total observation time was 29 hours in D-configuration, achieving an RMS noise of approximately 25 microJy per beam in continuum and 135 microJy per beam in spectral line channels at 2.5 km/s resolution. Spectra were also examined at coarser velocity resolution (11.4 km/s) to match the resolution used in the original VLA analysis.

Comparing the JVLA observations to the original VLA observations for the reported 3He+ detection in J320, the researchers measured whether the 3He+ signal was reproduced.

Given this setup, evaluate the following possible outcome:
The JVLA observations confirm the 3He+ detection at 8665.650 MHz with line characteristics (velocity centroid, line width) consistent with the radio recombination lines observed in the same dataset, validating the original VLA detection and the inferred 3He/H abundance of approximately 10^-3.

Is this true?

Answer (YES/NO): NO